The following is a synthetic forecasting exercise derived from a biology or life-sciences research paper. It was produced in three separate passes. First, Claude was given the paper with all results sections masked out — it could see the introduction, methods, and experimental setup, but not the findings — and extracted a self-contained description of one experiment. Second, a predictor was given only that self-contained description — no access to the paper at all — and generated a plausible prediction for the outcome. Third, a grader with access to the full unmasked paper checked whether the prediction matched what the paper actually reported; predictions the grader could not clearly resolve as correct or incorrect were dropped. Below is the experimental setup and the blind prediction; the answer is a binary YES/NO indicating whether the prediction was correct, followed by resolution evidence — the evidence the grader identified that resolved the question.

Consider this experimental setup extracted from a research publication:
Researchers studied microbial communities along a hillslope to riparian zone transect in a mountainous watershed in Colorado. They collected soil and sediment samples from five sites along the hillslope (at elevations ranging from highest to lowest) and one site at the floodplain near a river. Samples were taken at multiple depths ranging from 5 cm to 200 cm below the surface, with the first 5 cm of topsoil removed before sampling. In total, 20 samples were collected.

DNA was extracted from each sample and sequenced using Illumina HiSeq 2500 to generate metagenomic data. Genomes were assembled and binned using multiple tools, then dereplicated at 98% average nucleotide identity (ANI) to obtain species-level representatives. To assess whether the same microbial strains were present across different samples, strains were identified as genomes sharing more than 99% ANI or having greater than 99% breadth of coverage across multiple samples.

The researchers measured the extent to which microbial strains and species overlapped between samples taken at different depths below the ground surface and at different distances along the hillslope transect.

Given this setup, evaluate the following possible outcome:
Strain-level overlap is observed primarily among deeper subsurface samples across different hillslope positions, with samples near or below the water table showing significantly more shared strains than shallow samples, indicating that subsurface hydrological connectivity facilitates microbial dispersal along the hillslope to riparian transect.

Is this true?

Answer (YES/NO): NO